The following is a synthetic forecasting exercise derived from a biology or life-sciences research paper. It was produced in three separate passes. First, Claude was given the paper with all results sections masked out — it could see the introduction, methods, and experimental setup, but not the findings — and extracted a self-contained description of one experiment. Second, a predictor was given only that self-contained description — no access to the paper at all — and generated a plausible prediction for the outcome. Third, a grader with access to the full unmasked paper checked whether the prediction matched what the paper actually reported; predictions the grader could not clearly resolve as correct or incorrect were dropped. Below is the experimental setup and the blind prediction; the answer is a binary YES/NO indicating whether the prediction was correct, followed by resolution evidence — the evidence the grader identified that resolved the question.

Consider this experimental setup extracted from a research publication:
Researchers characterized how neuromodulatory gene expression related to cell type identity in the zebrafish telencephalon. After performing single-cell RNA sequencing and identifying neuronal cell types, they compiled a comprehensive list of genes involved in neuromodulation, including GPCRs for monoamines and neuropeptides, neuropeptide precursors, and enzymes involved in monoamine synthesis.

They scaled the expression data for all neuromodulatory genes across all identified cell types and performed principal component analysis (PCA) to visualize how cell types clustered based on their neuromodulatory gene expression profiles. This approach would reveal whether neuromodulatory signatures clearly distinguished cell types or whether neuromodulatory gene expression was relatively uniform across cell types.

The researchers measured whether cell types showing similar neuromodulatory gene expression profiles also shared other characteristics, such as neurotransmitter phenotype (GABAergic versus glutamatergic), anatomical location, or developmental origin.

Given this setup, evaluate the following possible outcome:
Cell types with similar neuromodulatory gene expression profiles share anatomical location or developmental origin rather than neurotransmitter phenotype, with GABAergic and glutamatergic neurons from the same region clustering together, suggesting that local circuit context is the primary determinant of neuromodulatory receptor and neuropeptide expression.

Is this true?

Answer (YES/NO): NO